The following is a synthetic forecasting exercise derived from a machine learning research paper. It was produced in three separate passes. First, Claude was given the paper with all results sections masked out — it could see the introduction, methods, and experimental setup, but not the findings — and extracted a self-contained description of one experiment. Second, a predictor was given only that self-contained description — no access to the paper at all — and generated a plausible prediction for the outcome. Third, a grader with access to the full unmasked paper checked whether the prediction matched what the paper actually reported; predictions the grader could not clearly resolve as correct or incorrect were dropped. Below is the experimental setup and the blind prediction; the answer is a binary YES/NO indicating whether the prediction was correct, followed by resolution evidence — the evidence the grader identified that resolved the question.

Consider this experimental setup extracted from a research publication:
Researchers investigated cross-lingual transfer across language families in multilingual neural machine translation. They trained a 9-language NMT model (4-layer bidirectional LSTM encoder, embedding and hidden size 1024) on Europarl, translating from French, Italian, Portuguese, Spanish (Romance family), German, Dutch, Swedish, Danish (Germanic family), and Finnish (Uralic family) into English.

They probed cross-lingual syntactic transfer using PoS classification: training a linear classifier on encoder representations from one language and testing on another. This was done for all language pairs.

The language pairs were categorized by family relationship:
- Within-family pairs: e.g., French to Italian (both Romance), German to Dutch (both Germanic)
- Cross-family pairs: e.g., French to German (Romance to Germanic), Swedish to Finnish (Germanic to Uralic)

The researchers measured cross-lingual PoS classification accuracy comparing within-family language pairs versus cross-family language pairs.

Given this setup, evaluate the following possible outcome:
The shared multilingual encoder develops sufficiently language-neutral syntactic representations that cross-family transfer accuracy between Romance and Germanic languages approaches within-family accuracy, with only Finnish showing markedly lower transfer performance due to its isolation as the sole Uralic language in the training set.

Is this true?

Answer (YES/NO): NO